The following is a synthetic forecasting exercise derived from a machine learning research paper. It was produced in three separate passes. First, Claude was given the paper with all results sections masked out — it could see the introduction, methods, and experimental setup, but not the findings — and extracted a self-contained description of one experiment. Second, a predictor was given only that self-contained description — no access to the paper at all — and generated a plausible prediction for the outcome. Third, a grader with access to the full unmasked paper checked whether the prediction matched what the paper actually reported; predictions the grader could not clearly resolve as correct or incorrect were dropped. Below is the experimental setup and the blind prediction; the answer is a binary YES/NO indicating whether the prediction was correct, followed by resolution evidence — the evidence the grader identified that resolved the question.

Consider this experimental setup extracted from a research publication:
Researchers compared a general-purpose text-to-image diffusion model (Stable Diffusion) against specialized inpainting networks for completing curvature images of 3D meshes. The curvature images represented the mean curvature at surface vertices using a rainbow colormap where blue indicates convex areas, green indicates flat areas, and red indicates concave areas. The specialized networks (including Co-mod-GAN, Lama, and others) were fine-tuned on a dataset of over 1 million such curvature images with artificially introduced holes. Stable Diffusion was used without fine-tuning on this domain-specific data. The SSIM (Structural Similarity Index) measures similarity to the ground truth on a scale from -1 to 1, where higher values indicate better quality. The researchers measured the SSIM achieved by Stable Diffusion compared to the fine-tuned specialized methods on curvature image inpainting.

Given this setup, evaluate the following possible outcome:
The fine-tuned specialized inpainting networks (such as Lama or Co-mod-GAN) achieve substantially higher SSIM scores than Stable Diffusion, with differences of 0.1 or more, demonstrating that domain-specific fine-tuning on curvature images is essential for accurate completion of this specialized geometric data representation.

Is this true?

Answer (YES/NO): YES